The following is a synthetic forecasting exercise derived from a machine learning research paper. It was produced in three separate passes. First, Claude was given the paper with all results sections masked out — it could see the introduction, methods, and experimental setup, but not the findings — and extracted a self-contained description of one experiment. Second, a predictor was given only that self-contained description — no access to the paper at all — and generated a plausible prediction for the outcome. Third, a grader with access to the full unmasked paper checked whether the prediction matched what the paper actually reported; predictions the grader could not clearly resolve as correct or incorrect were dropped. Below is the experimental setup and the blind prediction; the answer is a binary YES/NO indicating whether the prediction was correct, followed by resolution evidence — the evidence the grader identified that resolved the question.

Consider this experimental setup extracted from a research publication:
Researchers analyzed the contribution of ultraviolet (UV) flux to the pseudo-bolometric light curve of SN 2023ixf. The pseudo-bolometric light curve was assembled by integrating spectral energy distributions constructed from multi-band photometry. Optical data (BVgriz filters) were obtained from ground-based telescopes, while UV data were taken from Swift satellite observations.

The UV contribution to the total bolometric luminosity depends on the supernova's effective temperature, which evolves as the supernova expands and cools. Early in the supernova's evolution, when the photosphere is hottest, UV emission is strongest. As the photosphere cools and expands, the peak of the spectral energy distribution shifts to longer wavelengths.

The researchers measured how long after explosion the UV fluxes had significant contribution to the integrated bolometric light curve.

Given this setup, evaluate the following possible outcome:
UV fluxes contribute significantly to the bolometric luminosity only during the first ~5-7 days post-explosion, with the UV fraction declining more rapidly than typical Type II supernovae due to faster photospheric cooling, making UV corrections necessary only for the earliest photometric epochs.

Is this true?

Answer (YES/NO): NO